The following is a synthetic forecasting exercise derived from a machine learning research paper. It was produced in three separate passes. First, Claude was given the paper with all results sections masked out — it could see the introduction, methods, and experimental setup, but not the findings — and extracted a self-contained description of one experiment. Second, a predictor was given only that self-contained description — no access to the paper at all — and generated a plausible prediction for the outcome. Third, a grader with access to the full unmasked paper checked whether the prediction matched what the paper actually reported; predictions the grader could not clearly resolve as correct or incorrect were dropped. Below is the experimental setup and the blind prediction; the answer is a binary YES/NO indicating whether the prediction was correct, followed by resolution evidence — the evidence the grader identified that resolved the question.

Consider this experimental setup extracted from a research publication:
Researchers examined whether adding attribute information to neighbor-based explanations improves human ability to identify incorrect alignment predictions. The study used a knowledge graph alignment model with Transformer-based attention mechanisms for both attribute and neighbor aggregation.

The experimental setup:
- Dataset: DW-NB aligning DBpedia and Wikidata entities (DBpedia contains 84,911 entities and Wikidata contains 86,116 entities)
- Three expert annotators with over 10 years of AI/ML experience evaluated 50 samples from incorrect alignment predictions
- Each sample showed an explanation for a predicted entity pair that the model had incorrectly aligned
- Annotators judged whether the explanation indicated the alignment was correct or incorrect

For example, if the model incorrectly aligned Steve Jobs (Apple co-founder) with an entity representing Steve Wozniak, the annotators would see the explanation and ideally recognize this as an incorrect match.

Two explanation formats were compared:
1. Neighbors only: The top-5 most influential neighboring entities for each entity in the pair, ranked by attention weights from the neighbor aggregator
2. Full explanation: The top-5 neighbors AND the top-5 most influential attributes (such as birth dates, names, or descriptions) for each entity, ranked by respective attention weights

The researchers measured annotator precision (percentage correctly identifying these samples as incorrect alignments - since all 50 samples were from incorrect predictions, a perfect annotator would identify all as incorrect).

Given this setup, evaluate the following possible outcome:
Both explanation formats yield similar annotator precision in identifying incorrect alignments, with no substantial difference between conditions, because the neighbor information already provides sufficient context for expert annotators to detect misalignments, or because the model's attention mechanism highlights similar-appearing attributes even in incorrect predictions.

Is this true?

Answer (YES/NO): NO